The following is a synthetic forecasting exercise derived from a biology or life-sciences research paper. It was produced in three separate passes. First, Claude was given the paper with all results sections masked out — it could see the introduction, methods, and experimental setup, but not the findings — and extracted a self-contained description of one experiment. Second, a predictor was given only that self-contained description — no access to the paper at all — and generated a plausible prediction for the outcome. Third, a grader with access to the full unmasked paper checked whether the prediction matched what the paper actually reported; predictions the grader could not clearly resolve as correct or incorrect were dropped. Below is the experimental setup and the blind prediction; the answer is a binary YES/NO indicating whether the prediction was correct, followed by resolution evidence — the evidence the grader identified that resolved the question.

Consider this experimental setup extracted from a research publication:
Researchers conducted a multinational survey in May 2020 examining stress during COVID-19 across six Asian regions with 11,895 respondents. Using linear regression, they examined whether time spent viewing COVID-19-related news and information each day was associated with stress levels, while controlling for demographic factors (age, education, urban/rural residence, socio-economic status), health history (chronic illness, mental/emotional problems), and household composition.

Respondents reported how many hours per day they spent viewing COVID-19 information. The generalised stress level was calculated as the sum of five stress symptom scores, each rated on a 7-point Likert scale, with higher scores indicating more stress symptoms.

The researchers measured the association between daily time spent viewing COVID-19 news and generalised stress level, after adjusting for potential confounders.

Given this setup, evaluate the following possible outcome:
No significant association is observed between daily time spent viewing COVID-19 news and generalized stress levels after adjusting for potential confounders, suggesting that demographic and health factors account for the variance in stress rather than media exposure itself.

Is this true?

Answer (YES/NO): NO